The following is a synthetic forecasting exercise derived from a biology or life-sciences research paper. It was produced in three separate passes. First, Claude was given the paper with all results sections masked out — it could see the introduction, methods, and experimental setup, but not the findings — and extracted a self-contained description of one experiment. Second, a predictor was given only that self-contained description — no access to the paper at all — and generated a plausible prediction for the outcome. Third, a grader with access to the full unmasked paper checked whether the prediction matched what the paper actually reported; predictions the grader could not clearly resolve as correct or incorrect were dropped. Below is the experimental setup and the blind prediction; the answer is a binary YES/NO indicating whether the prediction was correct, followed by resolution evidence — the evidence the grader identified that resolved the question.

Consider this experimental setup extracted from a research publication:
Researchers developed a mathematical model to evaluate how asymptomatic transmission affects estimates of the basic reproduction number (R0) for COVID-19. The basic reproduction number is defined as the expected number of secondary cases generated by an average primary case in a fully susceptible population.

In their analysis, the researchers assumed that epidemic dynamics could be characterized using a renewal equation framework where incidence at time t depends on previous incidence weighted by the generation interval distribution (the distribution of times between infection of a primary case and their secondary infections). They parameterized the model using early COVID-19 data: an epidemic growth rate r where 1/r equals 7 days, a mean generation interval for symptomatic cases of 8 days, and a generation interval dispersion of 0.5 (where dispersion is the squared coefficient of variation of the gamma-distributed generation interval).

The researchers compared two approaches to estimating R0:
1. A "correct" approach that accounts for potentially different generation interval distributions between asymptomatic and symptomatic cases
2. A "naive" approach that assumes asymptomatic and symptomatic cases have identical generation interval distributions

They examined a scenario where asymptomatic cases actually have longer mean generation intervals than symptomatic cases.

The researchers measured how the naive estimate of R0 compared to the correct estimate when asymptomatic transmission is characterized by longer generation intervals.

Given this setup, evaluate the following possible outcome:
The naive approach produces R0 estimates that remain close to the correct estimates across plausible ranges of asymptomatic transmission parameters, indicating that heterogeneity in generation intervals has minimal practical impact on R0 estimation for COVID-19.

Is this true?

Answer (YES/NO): NO